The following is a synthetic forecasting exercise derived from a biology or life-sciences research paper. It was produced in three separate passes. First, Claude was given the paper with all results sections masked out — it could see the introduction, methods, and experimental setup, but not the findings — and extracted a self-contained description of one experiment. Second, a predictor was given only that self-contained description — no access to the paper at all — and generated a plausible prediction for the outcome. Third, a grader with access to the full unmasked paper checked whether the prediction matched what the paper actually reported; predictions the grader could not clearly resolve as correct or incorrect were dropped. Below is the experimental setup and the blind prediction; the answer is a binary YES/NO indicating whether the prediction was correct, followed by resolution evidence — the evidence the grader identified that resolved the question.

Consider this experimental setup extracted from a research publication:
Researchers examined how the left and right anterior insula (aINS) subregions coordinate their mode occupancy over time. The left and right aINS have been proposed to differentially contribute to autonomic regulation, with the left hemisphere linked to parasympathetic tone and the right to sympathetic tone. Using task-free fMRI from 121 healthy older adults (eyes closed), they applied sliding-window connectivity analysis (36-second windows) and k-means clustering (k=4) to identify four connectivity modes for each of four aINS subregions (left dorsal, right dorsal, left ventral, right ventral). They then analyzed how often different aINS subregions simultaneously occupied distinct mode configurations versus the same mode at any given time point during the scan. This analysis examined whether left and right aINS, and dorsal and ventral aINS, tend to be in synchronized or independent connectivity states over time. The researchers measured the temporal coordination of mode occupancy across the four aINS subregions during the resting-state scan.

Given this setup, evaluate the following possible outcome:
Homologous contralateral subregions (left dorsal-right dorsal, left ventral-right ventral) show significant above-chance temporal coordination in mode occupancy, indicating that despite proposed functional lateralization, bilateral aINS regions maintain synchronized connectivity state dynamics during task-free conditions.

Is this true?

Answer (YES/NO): YES